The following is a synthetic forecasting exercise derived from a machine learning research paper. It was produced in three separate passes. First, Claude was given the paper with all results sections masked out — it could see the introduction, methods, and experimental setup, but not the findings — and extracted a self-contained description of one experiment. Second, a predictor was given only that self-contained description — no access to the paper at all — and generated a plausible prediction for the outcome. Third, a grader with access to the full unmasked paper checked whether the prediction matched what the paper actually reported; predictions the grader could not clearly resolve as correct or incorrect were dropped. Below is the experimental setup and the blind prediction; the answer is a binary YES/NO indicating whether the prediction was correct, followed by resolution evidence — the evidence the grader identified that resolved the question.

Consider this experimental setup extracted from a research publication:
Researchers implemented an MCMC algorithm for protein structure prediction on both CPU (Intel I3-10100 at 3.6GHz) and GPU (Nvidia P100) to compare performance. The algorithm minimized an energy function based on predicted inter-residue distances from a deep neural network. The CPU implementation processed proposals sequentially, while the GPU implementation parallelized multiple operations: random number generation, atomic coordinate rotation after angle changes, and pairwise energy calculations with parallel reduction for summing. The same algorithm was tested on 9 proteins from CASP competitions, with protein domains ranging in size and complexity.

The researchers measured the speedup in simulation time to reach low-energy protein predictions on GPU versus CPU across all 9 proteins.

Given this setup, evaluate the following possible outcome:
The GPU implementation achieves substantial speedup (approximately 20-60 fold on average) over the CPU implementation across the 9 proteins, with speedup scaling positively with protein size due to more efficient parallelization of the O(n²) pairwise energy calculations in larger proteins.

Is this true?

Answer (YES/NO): NO